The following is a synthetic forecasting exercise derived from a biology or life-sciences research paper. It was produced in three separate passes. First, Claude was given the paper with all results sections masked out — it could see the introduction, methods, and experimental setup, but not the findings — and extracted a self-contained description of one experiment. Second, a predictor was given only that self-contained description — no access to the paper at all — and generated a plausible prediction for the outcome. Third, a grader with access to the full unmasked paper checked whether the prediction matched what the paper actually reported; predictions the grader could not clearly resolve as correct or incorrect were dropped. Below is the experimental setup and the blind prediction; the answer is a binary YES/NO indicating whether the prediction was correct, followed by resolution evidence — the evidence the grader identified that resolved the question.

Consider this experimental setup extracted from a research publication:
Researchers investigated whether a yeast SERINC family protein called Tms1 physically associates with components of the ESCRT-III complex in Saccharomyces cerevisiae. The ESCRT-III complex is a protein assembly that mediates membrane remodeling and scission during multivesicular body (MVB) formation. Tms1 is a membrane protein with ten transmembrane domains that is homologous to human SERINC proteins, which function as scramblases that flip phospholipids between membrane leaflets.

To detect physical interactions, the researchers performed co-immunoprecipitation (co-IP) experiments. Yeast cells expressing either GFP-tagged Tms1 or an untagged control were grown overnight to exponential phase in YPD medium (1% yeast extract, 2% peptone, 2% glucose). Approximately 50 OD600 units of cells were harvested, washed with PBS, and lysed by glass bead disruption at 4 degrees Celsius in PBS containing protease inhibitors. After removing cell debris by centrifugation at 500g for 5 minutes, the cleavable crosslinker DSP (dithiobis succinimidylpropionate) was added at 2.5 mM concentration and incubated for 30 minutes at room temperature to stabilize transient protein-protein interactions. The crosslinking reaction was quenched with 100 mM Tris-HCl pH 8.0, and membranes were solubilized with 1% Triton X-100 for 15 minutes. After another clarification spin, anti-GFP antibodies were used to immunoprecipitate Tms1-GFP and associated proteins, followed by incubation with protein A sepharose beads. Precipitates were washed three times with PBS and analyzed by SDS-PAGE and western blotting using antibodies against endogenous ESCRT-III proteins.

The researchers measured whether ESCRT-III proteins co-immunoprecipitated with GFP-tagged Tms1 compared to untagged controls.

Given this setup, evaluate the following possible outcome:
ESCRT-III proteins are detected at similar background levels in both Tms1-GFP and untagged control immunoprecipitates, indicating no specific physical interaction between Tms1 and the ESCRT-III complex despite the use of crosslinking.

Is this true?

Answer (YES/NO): NO